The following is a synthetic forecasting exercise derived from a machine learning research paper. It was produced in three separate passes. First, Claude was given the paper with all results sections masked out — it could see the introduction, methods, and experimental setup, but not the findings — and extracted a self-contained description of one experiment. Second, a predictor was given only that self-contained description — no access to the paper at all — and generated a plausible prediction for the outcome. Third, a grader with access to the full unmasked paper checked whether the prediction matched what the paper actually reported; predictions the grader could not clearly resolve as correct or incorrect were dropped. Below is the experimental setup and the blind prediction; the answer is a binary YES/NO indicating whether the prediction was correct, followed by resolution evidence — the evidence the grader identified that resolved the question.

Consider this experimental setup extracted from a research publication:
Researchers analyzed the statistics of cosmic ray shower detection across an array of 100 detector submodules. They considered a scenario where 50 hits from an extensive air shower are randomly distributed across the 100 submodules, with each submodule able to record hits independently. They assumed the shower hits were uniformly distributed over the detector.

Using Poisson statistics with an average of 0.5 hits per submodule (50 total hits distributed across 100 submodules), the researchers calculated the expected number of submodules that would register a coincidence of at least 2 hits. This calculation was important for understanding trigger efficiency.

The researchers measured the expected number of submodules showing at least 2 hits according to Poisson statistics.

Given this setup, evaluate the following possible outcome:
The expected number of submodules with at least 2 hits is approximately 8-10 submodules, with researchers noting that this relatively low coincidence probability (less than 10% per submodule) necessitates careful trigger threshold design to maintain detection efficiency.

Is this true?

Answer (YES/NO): NO